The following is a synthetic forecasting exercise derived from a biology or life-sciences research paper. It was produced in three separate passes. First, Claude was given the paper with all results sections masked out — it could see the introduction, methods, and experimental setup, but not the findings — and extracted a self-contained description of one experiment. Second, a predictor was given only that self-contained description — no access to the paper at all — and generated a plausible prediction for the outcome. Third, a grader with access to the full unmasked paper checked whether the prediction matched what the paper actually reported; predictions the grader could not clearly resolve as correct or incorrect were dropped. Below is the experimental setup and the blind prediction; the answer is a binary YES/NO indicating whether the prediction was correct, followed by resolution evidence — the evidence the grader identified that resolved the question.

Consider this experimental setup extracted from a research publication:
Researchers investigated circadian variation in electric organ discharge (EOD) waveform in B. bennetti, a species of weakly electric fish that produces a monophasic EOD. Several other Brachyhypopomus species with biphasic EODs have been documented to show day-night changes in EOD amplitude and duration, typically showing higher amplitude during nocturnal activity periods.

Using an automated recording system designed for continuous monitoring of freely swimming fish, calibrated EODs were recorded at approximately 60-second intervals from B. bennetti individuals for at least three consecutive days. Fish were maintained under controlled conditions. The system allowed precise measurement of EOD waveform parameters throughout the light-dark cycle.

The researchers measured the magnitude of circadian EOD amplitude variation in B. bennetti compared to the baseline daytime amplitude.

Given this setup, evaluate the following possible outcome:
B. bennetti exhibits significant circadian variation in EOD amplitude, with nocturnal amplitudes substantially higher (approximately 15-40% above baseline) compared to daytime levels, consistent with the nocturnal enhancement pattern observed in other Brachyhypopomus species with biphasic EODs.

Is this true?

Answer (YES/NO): NO